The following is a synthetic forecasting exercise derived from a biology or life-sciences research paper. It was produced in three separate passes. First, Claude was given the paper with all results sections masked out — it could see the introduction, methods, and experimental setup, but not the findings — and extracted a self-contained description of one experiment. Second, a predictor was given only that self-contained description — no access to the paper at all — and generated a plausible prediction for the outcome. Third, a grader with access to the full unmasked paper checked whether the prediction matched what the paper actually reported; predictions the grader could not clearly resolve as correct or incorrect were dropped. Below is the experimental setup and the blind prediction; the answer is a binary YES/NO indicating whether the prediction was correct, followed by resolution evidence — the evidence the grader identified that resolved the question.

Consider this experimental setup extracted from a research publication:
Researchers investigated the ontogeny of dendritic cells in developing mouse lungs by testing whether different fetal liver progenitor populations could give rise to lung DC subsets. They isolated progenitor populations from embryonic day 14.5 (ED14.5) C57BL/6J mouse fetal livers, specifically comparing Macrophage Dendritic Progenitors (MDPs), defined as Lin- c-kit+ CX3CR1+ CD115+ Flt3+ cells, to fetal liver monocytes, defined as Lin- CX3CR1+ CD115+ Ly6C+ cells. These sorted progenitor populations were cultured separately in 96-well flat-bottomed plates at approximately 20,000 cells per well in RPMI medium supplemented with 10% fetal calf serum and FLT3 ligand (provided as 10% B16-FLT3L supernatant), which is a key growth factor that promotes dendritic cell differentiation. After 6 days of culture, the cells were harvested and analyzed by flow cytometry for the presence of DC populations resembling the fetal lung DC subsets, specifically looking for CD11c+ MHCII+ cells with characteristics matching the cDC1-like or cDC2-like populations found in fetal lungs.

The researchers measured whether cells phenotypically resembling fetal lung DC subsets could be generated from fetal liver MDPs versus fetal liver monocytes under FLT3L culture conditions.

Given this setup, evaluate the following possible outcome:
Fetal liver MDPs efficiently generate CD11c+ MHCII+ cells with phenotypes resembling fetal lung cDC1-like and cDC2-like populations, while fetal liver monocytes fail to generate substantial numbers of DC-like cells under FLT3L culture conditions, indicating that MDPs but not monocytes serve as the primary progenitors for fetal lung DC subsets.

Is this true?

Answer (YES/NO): YES